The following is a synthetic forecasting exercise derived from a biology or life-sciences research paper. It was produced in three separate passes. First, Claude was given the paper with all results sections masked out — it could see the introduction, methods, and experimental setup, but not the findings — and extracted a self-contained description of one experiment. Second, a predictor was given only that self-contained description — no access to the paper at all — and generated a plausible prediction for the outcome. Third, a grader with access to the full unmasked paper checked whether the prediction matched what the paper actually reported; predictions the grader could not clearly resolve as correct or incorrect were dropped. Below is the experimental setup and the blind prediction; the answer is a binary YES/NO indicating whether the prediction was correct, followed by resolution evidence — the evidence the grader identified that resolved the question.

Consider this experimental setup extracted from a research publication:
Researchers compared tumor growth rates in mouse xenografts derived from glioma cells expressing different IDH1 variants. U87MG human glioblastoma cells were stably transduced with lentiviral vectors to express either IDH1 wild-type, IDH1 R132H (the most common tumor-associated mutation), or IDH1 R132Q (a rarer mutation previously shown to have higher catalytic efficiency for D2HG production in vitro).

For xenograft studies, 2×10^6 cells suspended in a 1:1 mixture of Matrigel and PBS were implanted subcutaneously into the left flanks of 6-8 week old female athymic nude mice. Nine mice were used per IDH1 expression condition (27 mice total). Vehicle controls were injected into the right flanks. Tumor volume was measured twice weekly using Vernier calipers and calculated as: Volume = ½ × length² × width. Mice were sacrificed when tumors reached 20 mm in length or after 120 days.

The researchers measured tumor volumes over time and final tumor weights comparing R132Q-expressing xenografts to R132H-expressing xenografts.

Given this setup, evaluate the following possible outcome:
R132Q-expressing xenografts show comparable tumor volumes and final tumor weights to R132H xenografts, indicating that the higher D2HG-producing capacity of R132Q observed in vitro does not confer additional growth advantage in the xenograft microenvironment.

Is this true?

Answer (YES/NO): NO